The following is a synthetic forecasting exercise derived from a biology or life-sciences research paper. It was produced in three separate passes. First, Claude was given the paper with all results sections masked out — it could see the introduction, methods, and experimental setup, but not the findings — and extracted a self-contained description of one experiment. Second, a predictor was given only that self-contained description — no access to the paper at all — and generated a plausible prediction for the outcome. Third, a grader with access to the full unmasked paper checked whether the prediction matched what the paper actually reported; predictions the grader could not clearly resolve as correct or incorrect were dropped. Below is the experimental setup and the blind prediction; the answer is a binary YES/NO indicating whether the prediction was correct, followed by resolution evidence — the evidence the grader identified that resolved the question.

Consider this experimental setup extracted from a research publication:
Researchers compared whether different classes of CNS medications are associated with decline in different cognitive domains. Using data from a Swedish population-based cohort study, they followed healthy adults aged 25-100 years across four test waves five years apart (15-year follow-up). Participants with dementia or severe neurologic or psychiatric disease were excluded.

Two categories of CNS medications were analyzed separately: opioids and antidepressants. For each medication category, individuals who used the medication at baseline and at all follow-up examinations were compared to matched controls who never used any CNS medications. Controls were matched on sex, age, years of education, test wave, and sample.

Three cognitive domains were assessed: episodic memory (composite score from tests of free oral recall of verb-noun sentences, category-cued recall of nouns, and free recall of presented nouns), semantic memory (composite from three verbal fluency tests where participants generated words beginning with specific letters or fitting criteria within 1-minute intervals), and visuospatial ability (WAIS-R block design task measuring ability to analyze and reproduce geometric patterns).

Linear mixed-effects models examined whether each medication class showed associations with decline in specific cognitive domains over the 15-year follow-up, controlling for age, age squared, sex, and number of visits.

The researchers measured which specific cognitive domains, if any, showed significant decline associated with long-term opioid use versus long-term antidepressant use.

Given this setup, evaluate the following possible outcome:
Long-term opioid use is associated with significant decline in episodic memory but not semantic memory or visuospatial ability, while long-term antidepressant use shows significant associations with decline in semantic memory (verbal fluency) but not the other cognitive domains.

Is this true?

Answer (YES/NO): NO